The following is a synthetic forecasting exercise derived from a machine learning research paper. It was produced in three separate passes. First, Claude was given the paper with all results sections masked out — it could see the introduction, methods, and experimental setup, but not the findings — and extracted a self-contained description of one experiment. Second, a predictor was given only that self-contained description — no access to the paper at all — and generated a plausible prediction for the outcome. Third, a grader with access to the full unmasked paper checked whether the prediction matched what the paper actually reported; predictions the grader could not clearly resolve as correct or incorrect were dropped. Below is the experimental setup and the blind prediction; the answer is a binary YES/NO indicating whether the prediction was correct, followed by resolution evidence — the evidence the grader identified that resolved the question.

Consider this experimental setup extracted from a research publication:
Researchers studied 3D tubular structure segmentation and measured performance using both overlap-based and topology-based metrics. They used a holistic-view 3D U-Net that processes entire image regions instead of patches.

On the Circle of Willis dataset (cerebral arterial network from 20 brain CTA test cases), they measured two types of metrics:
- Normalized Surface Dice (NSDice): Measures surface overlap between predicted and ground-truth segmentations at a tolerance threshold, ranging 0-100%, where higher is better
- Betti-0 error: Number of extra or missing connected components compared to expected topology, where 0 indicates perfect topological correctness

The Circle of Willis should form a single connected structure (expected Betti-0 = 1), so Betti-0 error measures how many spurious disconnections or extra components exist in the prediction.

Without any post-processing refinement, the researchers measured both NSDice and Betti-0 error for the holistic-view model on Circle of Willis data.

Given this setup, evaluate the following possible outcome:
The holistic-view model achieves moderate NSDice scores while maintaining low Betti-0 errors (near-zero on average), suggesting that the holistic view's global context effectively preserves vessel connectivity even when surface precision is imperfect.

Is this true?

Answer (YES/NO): NO